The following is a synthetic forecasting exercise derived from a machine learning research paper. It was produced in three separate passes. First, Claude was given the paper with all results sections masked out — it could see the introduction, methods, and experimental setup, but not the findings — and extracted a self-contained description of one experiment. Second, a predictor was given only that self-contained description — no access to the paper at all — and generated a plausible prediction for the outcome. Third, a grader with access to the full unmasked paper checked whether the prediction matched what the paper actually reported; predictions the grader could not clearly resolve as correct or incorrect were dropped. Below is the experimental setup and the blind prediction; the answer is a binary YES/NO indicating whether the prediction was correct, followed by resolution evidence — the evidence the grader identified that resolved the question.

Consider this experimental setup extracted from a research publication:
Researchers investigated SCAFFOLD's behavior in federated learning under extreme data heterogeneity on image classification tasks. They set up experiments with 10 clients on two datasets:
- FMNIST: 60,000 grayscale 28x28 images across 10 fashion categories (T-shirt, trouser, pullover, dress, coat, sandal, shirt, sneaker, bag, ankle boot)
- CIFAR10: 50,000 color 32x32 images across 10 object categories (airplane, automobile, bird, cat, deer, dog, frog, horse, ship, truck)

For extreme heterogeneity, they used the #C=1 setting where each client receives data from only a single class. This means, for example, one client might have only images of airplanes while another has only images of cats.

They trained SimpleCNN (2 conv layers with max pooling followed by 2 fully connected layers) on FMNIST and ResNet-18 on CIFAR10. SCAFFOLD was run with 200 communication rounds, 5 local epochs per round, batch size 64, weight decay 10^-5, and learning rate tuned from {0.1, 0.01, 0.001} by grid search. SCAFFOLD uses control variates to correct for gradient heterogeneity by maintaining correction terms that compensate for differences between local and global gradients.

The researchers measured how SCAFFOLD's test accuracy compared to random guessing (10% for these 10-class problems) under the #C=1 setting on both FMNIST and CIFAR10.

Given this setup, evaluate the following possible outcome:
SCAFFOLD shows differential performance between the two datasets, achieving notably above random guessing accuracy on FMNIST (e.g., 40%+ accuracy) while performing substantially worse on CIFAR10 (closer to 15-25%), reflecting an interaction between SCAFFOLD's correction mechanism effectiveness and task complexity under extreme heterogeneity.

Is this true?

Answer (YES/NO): NO